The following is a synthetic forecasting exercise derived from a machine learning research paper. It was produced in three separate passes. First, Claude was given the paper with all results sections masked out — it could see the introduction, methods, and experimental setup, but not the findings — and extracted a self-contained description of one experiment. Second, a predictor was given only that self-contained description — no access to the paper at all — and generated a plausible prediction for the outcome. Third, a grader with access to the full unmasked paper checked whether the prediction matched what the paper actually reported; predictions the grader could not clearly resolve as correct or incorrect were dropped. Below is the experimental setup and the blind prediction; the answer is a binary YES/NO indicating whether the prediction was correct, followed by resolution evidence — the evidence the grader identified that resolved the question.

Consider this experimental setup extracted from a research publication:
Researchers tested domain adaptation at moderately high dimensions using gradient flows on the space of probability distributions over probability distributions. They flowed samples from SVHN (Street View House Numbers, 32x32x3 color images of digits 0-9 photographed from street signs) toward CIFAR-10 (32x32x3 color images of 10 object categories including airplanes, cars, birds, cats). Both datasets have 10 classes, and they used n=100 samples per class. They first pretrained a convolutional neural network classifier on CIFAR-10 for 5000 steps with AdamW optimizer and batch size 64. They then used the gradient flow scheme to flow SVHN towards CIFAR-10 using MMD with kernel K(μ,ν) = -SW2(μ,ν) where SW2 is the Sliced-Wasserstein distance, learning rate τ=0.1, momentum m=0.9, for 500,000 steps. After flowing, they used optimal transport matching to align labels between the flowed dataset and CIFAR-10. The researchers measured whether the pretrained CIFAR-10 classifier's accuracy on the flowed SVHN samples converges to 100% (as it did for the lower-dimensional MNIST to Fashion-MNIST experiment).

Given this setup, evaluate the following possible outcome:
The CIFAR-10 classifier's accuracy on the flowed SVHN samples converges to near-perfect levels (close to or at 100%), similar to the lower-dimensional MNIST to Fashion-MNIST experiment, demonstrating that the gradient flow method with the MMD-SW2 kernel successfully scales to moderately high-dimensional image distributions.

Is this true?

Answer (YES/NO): YES